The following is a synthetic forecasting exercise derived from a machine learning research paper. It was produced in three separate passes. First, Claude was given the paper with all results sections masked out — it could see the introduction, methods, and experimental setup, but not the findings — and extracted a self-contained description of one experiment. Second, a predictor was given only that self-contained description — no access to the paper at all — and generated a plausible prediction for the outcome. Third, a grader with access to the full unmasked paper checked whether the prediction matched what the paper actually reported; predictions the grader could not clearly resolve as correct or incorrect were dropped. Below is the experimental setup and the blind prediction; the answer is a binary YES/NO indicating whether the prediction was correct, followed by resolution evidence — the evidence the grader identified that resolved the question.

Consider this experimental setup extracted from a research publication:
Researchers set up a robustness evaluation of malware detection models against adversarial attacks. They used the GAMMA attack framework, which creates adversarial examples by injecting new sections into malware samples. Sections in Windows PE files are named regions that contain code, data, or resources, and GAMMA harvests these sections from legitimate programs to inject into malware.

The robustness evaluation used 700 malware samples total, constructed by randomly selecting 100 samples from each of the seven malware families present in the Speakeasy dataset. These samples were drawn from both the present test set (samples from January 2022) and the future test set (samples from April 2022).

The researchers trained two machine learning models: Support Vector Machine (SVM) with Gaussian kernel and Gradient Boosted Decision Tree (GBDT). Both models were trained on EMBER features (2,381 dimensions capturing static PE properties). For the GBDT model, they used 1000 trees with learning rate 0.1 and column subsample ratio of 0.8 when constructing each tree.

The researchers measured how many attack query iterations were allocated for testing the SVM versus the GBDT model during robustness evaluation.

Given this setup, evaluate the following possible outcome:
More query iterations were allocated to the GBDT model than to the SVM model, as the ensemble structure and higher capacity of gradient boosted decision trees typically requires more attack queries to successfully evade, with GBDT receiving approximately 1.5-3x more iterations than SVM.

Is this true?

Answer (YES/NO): YES